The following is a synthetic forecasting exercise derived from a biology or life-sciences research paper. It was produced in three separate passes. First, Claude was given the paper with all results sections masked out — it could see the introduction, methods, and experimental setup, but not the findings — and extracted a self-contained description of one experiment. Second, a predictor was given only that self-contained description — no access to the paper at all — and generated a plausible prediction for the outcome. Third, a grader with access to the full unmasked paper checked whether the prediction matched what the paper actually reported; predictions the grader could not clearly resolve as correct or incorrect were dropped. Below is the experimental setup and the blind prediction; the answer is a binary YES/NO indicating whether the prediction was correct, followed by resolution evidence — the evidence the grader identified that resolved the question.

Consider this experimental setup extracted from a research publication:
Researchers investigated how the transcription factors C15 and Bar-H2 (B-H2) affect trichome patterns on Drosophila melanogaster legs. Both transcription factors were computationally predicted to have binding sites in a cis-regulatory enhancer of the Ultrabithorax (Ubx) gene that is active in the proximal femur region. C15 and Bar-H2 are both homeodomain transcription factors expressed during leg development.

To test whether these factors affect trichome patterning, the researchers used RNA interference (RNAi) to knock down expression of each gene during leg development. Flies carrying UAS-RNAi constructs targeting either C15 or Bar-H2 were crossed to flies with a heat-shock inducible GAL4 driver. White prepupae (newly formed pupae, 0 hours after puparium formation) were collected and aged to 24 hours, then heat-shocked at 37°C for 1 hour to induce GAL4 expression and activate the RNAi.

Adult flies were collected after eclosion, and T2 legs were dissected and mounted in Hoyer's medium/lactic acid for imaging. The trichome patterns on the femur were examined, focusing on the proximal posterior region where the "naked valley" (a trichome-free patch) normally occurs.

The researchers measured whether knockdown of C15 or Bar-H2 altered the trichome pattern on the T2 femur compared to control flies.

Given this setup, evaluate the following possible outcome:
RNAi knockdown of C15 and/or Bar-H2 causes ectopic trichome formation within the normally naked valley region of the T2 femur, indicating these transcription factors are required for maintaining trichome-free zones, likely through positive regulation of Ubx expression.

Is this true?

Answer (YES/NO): NO